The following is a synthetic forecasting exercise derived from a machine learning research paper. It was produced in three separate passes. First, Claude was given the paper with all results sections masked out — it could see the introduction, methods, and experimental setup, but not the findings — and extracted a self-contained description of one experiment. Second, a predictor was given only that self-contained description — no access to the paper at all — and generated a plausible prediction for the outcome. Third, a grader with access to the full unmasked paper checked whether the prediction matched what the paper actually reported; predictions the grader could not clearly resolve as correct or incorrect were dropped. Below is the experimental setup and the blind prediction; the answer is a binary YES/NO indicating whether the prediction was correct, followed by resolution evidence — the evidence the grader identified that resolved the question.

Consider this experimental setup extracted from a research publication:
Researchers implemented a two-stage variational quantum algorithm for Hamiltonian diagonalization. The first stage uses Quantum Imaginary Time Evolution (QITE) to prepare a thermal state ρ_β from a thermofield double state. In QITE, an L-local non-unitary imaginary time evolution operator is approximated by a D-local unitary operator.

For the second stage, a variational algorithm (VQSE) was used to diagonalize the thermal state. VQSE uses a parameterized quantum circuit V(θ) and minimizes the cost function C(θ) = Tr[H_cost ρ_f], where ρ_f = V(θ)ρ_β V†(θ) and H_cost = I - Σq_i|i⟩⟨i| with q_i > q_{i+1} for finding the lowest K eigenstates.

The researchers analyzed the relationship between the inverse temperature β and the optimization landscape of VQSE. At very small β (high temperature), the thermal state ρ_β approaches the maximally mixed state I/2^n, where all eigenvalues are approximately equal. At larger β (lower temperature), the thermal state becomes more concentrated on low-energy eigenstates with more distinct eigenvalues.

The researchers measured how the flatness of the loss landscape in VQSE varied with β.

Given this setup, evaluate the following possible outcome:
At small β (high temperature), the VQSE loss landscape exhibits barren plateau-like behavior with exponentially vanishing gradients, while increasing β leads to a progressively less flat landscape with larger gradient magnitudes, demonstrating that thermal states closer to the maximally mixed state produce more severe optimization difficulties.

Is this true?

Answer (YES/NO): NO